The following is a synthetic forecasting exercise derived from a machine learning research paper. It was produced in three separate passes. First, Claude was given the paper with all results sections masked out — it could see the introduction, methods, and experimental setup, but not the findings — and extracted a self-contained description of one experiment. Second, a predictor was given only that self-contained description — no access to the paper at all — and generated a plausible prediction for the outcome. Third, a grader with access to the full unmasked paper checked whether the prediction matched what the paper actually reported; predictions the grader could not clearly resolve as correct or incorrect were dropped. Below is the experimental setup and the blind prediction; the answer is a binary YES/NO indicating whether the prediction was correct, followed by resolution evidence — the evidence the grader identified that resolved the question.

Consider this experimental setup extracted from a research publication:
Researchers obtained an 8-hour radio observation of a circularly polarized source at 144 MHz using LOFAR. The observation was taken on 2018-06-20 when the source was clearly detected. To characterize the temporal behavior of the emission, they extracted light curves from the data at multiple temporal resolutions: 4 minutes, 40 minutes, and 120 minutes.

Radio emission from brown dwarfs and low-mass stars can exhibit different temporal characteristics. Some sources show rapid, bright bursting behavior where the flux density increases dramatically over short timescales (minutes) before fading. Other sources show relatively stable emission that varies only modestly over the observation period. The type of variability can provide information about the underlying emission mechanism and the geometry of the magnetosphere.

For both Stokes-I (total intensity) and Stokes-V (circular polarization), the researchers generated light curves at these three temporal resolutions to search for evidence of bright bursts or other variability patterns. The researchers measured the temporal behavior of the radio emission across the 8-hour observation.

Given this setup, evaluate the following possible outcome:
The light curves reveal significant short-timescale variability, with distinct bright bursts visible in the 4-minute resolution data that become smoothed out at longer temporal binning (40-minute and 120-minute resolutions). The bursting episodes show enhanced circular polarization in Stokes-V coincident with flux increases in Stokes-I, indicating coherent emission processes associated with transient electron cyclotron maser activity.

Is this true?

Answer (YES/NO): NO